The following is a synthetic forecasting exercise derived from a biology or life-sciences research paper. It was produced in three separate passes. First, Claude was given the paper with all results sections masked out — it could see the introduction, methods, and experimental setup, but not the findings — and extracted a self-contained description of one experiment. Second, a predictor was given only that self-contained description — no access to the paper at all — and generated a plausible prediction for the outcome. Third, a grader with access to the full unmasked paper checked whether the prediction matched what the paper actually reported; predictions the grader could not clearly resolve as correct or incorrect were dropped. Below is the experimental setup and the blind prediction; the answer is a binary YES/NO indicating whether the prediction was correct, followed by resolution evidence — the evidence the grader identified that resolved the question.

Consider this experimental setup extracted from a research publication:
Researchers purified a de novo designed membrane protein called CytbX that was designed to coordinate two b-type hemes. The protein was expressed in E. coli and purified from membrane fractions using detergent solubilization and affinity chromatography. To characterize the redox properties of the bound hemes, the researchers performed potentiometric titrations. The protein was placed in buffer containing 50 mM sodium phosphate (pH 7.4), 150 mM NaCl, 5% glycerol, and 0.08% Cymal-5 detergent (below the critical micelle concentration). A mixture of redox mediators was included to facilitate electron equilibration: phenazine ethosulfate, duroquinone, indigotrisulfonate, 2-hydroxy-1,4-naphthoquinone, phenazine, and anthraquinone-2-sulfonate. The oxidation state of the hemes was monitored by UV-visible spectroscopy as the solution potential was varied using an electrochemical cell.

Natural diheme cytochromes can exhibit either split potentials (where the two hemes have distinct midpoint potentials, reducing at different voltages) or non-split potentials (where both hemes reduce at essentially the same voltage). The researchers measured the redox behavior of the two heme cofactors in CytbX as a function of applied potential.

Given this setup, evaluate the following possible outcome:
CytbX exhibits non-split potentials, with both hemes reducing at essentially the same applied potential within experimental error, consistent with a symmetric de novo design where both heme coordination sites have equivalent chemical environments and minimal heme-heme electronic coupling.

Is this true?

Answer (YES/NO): NO